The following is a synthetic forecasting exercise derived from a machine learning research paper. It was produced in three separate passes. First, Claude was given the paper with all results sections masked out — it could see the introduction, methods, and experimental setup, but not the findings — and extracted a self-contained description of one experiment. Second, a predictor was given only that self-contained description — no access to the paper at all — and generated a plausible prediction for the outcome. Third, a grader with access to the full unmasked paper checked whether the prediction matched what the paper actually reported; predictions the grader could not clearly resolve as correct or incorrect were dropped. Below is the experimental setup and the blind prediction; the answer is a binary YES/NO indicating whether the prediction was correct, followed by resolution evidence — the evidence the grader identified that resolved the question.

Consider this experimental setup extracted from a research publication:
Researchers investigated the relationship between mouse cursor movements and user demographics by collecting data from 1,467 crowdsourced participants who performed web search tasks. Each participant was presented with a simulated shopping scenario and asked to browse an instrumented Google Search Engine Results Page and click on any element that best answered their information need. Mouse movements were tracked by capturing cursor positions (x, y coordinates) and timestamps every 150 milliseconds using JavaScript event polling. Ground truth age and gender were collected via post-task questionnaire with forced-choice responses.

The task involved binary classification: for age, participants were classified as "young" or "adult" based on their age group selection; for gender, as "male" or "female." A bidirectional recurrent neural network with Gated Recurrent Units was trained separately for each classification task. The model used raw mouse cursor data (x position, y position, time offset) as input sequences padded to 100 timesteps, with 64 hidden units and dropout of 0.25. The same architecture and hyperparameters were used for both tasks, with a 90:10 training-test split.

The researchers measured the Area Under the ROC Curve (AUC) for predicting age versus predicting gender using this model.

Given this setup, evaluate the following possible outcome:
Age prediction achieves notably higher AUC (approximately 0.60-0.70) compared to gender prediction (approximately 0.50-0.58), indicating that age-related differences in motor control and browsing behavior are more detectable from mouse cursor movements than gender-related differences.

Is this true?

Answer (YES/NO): NO